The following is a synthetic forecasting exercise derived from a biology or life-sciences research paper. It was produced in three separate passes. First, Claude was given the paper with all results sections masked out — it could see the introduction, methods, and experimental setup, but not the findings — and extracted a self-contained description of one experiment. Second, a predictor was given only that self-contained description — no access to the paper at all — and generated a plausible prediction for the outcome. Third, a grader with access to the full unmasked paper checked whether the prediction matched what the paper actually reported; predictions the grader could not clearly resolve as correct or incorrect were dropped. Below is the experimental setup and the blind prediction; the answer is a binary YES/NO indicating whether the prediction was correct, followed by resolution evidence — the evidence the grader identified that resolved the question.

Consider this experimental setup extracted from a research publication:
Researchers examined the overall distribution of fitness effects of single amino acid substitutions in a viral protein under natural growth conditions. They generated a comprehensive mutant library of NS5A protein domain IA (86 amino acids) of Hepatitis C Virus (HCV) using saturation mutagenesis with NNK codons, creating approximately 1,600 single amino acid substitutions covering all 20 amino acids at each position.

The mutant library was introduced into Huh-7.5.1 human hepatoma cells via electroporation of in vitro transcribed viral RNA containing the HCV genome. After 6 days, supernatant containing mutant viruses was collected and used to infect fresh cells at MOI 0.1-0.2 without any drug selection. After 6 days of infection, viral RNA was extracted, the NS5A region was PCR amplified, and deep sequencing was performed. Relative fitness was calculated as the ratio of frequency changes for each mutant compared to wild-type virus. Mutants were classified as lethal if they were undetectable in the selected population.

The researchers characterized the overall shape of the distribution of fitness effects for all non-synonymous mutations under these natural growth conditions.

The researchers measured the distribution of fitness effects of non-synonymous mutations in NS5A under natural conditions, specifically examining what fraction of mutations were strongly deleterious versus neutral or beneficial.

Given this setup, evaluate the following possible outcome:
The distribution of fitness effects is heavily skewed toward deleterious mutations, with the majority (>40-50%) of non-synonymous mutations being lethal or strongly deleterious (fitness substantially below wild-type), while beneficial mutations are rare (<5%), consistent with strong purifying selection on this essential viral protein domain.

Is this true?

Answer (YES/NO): YES